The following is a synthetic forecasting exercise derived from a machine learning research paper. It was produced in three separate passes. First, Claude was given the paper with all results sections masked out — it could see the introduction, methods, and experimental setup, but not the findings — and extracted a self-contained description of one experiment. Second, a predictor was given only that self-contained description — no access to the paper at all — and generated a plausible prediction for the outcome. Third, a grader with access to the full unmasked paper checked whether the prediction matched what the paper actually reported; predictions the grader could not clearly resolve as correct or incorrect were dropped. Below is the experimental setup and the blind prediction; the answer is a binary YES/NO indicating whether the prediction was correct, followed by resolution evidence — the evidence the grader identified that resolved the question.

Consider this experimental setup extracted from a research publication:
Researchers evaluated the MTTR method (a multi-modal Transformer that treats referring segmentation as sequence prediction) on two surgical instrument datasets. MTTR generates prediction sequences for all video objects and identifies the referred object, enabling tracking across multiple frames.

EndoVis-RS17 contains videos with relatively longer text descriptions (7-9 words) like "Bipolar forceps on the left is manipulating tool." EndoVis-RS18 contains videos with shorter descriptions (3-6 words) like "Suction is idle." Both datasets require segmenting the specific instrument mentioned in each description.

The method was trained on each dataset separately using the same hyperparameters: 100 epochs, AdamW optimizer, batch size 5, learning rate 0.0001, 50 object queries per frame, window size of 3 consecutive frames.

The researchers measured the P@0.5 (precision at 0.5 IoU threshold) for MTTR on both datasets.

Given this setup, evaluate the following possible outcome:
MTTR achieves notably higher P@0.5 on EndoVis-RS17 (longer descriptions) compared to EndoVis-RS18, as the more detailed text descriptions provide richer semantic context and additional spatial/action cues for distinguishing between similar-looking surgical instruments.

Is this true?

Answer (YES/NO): NO